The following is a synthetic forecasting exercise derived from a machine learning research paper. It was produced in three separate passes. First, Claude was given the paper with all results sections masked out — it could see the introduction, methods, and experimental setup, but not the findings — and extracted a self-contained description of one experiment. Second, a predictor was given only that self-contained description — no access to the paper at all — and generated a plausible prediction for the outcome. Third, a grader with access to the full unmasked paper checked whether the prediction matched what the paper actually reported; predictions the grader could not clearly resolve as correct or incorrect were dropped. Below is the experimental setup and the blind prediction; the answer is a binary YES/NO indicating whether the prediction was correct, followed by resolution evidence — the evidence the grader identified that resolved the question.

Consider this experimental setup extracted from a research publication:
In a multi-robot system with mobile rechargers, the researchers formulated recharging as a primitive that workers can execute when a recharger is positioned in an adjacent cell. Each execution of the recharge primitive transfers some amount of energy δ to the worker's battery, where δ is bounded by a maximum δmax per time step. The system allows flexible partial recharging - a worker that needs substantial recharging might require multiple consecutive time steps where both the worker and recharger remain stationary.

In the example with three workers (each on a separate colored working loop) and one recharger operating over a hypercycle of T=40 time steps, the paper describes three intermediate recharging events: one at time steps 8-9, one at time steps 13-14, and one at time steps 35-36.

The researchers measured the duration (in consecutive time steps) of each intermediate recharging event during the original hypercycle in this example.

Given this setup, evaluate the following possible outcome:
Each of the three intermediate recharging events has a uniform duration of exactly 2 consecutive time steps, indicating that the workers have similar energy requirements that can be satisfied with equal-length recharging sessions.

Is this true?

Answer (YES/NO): YES